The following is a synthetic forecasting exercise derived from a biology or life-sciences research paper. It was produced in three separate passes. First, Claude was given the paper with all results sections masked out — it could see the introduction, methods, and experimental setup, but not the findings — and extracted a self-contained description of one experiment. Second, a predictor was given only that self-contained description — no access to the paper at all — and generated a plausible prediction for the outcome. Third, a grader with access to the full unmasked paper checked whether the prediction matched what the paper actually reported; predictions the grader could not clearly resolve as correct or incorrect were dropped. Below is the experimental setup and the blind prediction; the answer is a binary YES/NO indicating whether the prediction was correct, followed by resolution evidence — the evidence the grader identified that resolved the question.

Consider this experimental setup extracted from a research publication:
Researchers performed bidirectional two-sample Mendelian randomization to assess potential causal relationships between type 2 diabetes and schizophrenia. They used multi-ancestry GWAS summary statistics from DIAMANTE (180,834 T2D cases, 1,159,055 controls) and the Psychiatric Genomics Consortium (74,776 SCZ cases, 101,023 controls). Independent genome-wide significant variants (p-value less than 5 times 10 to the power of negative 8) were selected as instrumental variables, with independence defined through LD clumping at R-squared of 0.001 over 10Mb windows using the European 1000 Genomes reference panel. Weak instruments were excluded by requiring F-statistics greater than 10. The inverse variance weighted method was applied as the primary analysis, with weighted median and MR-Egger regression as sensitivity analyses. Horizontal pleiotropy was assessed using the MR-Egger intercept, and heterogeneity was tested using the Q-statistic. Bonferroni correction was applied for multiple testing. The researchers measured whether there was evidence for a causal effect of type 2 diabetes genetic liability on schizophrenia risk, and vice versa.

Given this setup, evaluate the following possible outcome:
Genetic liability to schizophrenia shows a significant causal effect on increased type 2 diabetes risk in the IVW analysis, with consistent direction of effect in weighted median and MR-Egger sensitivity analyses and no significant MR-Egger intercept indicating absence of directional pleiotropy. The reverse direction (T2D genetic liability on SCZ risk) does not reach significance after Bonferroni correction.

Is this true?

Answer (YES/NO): NO